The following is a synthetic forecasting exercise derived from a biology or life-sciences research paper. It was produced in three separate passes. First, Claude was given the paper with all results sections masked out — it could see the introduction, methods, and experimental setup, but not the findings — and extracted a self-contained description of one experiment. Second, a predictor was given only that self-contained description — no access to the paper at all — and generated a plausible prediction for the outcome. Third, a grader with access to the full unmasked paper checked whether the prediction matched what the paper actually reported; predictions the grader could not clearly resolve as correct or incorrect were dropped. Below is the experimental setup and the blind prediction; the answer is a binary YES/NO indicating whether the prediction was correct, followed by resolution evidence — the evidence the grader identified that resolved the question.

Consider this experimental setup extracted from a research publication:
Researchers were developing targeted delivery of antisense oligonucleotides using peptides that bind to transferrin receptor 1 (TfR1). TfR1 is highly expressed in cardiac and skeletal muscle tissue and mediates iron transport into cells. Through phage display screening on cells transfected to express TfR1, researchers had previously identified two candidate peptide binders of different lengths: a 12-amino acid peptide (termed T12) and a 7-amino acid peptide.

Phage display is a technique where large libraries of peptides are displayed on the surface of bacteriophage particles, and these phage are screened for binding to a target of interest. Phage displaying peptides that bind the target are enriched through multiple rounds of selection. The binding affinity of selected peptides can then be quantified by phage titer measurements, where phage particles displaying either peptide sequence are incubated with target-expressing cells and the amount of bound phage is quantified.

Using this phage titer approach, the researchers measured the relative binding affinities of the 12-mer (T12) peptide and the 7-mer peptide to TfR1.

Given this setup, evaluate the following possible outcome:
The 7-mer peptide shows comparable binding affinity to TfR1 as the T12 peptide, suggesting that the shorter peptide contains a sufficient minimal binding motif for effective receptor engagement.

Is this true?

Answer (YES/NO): NO